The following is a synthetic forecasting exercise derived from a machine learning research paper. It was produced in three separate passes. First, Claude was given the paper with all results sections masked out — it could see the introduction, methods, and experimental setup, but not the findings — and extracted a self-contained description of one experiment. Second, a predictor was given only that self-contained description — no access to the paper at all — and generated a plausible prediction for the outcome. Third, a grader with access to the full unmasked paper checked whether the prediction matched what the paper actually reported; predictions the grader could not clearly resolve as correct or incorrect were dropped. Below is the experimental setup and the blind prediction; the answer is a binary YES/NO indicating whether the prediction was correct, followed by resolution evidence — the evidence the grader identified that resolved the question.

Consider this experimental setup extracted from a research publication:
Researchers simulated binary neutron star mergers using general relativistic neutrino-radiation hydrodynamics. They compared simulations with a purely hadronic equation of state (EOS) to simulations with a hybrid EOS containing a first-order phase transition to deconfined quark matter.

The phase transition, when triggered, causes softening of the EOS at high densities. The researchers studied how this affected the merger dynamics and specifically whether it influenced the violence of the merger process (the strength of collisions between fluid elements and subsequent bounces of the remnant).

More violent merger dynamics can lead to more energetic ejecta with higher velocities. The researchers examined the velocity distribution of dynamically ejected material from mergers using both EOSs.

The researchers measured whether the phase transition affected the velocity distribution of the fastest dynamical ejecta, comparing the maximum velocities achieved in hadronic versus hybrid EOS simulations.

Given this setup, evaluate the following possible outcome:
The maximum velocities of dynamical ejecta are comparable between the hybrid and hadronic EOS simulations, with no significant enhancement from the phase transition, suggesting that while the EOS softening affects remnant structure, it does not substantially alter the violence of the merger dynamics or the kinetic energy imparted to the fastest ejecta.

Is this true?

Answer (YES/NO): NO